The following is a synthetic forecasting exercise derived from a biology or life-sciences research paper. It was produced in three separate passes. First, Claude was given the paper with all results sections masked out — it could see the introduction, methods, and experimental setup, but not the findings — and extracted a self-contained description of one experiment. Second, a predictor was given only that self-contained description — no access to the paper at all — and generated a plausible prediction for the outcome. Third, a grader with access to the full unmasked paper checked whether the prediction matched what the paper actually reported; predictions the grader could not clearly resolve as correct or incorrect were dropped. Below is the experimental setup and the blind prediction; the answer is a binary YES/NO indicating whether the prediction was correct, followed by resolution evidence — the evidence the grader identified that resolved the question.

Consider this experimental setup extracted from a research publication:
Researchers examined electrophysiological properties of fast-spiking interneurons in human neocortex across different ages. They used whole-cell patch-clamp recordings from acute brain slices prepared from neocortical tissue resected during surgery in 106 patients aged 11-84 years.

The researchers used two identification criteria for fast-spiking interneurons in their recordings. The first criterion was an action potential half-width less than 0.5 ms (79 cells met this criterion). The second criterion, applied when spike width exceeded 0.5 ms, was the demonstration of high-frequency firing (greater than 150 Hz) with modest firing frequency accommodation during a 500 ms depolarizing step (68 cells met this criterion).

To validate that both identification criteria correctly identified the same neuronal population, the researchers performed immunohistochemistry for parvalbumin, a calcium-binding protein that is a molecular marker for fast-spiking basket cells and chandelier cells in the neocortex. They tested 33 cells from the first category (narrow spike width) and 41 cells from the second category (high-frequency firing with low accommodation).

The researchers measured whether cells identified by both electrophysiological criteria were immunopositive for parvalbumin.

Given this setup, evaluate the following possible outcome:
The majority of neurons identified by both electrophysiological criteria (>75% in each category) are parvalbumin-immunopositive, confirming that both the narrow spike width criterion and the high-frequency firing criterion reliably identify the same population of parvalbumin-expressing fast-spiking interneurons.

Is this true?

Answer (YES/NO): YES